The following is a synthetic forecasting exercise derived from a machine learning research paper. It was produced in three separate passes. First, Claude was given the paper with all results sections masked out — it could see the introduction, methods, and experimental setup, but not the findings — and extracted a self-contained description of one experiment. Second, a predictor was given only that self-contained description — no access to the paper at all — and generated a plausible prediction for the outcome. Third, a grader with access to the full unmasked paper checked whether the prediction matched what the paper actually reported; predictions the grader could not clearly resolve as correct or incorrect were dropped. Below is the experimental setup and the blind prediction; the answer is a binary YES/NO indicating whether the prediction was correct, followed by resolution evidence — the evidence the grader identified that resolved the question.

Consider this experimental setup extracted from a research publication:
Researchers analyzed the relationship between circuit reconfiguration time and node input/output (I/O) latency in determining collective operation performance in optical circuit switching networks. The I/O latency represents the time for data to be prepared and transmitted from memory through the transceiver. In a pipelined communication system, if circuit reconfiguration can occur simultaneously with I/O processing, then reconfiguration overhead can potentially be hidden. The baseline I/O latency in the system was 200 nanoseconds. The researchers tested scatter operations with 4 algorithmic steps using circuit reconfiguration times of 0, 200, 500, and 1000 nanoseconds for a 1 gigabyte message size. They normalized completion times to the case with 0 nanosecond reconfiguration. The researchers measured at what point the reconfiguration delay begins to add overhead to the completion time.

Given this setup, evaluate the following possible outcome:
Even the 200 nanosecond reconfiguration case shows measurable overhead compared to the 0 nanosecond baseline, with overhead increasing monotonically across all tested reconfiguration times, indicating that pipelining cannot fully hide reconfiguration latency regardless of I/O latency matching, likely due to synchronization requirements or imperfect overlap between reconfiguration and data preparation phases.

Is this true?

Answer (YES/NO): NO